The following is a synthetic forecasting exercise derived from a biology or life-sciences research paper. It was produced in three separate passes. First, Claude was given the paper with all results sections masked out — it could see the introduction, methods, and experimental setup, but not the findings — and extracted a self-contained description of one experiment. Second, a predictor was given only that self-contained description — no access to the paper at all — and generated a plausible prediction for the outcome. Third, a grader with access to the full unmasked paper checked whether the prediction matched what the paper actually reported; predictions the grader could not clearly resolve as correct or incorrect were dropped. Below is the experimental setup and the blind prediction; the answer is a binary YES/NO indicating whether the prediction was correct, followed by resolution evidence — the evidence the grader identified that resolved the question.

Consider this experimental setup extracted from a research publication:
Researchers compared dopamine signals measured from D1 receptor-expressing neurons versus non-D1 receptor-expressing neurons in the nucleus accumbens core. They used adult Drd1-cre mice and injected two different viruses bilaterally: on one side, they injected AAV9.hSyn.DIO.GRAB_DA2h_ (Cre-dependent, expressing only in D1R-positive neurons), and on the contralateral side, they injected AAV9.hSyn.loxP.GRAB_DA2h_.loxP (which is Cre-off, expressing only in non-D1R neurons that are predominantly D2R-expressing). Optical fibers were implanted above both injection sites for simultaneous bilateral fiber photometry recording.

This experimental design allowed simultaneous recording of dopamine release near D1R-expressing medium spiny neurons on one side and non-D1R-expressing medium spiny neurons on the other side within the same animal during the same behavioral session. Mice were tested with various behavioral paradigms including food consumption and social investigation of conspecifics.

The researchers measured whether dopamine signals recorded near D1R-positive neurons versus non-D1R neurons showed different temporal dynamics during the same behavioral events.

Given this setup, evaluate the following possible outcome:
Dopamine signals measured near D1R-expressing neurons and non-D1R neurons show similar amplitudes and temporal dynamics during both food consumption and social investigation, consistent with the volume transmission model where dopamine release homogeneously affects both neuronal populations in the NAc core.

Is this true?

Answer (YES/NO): YES